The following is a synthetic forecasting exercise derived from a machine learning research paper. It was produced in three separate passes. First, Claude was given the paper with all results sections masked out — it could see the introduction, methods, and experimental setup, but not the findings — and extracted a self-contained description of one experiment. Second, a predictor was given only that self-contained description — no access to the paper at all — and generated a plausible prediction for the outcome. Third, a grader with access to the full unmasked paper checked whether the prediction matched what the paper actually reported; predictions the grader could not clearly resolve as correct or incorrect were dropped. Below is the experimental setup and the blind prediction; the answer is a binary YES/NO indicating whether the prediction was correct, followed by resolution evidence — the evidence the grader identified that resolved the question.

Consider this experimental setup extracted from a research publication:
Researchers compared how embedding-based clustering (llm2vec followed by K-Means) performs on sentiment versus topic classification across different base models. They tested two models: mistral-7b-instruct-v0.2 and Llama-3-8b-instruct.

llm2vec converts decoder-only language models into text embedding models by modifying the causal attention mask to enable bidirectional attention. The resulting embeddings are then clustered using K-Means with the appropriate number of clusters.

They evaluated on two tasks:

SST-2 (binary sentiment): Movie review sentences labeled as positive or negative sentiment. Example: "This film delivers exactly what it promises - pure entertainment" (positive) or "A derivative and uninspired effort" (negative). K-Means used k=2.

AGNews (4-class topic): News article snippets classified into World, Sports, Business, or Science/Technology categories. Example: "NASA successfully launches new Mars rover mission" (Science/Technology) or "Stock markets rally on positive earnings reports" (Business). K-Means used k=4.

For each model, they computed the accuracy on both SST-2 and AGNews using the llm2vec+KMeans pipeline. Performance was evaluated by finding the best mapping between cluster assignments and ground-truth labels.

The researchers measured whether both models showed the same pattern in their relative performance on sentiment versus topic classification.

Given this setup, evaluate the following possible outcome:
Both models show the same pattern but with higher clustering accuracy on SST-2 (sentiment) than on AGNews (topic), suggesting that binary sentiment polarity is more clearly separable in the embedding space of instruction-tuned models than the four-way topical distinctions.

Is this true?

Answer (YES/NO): NO